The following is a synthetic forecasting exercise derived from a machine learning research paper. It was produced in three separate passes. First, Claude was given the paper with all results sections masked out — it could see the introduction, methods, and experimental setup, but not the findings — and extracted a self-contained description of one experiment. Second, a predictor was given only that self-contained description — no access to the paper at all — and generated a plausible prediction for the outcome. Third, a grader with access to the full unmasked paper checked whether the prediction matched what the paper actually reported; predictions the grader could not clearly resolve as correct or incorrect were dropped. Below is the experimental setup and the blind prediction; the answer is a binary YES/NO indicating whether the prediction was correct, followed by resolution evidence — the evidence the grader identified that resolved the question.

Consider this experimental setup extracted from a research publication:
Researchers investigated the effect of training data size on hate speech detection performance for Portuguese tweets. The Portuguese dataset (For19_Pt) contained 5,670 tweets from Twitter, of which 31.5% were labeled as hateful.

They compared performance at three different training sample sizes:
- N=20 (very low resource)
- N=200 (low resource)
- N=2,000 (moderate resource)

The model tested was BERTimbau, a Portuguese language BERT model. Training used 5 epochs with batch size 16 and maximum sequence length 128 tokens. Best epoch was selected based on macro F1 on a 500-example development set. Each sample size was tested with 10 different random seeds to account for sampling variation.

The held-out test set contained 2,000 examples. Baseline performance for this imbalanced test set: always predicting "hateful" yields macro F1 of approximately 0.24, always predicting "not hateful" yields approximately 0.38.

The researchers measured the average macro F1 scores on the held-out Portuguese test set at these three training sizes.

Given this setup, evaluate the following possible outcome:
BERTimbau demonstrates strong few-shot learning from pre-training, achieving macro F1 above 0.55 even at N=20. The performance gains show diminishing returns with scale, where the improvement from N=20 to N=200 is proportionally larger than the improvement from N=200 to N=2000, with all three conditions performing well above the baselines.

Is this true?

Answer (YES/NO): NO